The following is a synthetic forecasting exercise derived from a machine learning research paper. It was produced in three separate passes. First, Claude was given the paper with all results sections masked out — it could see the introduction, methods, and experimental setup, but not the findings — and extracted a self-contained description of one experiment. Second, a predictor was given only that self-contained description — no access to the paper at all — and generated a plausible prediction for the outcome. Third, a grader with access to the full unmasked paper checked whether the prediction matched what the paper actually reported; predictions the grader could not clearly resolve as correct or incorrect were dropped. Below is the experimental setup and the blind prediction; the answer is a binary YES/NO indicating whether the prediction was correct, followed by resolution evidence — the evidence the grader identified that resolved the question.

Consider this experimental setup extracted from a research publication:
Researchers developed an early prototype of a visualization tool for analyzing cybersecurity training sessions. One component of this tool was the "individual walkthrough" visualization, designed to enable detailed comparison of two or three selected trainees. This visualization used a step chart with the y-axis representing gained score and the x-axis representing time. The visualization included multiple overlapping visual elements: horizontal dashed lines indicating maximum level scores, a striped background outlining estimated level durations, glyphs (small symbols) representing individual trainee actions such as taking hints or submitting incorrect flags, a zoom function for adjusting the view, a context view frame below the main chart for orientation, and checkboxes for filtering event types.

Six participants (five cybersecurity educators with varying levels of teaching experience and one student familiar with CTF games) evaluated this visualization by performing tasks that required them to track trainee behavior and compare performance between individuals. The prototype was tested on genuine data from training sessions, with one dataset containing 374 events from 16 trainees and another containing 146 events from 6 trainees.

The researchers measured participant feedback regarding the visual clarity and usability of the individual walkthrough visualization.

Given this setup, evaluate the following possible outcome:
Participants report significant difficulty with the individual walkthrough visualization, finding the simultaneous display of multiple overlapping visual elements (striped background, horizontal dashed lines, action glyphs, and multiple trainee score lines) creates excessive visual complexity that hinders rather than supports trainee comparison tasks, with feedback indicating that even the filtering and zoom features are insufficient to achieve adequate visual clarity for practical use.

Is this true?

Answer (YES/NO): NO